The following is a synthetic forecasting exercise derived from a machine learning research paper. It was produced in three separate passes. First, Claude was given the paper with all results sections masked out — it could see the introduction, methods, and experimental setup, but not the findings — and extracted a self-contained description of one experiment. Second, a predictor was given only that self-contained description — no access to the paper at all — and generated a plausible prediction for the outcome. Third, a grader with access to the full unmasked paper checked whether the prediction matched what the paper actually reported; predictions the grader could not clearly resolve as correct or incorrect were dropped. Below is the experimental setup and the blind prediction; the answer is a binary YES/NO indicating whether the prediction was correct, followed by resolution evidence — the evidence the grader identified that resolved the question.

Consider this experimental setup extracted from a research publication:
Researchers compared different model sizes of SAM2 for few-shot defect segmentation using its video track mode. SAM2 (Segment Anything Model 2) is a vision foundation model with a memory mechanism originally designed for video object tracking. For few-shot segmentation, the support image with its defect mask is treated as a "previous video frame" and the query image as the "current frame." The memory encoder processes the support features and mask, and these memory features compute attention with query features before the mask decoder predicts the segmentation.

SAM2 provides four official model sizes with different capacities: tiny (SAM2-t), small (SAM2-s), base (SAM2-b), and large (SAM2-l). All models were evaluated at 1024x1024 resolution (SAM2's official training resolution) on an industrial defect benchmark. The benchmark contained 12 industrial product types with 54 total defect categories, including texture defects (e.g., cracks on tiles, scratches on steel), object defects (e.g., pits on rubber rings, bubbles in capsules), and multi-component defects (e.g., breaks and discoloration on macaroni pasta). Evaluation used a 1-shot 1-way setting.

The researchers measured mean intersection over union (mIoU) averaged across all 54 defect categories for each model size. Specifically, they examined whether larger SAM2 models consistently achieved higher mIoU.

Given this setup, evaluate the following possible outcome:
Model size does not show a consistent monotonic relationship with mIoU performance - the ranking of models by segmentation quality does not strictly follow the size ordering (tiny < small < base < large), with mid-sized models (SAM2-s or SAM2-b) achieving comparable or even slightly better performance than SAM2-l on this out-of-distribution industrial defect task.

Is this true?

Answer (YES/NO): YES